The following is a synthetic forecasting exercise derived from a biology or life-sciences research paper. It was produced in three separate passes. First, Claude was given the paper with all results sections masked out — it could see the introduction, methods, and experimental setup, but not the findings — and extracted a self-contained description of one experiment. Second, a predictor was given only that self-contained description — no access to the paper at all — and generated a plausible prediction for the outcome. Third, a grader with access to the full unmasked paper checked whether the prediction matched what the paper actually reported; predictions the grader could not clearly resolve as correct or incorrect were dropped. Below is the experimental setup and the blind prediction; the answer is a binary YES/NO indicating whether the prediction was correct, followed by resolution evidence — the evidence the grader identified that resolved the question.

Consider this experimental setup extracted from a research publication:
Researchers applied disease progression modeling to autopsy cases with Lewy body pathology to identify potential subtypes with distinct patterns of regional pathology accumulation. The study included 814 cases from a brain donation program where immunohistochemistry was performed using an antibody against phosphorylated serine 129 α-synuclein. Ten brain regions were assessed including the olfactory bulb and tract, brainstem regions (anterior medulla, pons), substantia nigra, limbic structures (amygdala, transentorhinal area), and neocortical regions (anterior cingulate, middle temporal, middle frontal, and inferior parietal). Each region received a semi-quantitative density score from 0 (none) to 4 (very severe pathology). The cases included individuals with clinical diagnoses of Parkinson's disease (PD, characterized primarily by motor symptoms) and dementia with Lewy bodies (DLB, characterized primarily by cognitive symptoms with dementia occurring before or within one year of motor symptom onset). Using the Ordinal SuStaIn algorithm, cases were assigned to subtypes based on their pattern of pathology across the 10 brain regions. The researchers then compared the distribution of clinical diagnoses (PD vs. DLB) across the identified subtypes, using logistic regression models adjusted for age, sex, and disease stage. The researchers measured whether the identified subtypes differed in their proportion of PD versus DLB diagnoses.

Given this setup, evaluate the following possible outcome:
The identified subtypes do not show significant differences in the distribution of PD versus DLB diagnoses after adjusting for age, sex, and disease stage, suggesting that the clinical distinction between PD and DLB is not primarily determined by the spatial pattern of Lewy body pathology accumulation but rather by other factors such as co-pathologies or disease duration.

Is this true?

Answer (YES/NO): YES